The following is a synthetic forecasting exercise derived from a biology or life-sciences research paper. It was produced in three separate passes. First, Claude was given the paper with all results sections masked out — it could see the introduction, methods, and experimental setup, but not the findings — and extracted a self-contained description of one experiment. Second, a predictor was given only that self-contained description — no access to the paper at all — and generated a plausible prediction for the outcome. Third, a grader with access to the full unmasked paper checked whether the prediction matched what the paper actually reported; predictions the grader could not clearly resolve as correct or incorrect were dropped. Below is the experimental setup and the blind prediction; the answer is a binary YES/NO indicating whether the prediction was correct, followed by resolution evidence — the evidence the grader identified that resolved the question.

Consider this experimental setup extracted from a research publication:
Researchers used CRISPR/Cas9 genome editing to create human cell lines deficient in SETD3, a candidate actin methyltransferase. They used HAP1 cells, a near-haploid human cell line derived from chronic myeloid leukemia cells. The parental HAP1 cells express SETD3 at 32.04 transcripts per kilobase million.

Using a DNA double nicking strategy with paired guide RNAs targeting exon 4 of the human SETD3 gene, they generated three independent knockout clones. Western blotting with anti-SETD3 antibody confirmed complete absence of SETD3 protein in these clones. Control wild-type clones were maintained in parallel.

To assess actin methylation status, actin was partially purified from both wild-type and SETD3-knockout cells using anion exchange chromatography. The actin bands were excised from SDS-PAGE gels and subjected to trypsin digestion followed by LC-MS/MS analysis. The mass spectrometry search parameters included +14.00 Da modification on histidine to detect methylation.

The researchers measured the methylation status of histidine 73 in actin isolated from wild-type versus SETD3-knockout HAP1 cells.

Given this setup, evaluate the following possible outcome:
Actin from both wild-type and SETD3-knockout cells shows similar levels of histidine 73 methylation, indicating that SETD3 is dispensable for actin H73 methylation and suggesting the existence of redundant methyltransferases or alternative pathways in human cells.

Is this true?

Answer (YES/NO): NO